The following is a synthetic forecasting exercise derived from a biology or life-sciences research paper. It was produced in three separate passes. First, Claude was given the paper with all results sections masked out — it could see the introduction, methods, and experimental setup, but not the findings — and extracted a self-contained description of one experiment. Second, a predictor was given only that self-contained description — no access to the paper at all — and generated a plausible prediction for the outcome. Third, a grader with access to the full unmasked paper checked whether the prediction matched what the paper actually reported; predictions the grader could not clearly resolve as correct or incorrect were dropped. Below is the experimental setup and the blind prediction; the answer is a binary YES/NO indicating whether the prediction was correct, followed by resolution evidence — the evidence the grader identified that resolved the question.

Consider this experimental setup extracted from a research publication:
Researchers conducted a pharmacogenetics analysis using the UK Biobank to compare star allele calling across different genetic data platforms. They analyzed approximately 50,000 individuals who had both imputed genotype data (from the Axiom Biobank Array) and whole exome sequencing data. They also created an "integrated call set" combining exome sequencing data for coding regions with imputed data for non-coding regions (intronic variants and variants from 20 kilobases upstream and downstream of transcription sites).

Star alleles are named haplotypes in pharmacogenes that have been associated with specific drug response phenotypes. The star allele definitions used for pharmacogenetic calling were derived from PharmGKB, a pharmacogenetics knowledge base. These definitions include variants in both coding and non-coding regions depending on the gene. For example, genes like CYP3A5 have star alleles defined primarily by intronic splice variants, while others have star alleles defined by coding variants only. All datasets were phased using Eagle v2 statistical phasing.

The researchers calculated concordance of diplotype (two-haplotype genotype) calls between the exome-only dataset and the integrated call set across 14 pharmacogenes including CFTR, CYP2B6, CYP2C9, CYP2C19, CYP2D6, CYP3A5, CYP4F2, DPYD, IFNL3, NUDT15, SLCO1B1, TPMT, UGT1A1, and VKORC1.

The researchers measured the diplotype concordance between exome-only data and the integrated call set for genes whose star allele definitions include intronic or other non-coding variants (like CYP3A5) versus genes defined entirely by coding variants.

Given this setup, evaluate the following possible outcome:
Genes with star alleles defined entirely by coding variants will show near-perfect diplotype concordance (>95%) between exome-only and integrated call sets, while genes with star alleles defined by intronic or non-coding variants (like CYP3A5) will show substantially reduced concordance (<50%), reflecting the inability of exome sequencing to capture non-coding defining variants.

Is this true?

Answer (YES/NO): NO